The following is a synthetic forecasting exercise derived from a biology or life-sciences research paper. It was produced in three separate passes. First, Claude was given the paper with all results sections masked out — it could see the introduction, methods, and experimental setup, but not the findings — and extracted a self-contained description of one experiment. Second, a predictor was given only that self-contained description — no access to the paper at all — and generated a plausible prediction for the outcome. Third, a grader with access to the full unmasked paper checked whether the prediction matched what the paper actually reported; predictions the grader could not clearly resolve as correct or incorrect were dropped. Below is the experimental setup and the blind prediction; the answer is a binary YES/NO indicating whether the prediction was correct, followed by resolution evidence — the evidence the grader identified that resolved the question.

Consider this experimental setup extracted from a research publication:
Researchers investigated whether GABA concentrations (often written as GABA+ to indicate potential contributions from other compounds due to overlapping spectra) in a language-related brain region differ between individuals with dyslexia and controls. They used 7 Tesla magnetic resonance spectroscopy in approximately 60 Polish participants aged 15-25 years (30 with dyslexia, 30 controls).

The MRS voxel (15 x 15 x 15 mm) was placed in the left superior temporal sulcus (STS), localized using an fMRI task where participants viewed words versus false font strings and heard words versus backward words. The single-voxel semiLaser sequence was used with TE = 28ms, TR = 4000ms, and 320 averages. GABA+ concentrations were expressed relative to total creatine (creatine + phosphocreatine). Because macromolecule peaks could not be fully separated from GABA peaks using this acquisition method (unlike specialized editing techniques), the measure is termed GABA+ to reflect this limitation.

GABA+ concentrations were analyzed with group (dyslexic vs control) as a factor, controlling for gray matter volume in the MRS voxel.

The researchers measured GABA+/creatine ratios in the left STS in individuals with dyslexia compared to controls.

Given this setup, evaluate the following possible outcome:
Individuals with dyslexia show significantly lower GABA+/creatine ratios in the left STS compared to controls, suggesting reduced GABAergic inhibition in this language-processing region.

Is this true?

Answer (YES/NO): NO